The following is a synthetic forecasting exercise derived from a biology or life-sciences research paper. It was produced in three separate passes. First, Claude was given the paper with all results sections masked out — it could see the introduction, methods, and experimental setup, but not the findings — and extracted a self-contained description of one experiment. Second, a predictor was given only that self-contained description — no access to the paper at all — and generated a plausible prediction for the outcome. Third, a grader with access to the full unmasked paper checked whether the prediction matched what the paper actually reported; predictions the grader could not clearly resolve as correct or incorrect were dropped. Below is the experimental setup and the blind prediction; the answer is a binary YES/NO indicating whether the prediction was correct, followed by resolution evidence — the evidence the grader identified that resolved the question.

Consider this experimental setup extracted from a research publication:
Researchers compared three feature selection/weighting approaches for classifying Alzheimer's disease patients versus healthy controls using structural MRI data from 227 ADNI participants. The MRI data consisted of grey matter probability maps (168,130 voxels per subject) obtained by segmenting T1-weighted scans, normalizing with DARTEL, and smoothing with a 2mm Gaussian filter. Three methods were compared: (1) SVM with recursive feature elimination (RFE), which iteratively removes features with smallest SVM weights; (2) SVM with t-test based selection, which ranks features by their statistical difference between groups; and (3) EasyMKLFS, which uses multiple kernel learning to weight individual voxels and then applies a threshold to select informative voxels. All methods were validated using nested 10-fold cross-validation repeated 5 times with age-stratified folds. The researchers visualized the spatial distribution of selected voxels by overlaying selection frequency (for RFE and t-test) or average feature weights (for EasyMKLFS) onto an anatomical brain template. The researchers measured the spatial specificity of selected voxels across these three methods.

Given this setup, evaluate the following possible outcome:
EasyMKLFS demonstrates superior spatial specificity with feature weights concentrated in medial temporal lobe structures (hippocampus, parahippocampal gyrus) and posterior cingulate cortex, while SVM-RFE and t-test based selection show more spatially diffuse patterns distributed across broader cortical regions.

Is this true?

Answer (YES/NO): NO